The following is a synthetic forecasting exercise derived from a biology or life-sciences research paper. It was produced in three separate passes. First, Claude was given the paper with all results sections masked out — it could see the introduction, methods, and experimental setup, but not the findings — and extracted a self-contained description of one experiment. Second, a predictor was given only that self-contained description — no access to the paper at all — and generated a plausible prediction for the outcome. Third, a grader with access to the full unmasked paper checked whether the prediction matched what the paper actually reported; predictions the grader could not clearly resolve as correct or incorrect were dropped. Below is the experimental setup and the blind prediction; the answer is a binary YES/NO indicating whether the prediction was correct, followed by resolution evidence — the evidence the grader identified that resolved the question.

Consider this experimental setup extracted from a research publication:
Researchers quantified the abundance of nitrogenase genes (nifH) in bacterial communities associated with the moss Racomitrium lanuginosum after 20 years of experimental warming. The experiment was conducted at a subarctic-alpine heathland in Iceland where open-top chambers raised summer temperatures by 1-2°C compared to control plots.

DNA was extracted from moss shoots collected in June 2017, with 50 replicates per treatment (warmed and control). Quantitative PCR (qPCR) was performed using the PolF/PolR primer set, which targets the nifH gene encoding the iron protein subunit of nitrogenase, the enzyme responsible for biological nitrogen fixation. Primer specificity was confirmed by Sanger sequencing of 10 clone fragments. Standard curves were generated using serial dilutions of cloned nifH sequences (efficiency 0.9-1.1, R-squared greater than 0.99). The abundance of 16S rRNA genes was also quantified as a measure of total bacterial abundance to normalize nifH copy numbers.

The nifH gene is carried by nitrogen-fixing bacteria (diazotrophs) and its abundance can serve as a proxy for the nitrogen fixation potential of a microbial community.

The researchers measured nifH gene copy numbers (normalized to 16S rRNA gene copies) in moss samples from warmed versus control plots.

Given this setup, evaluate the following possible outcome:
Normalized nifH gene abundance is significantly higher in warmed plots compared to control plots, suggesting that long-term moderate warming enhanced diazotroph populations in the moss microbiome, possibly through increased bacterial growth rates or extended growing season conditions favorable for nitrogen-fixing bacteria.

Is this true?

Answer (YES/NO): NO